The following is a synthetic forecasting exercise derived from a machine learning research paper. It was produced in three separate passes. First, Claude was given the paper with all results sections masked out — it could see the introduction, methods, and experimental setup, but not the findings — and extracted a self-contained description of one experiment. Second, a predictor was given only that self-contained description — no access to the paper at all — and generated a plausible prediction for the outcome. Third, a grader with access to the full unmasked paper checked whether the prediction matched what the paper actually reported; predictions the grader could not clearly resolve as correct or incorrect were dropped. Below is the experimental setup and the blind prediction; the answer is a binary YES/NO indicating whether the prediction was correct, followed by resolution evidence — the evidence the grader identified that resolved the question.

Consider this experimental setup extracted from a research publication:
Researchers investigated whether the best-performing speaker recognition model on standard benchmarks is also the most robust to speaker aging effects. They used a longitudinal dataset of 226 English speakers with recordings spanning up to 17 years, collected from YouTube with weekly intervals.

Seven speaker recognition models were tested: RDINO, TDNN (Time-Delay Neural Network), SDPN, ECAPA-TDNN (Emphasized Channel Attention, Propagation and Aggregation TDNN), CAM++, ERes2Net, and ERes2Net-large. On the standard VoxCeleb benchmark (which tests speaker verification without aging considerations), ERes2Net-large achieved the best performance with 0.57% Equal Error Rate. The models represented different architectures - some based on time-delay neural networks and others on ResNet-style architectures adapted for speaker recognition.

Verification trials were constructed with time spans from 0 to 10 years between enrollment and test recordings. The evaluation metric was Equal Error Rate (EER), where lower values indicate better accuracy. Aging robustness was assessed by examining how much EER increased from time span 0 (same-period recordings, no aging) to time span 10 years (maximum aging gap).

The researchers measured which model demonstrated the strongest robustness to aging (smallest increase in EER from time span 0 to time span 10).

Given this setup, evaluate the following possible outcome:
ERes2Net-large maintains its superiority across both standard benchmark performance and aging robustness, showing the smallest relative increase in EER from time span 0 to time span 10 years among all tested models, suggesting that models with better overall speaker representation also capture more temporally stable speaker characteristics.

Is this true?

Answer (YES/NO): NO